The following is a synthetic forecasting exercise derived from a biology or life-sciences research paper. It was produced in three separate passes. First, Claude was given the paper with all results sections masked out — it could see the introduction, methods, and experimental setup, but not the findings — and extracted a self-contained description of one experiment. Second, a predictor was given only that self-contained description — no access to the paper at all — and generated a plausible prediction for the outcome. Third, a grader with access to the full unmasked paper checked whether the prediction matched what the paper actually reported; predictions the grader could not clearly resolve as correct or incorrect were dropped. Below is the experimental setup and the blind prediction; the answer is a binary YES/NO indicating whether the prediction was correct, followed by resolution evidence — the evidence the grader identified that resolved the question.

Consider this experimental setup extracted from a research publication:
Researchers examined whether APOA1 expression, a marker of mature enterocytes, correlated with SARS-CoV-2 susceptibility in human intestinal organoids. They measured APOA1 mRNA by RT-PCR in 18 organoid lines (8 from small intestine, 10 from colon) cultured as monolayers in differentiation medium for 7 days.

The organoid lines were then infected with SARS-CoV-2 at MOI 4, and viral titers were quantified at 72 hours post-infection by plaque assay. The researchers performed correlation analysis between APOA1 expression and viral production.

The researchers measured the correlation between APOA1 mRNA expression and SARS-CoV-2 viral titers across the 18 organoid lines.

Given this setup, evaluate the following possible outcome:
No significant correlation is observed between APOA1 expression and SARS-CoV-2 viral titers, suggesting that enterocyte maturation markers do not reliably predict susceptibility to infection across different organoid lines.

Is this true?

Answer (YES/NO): YES